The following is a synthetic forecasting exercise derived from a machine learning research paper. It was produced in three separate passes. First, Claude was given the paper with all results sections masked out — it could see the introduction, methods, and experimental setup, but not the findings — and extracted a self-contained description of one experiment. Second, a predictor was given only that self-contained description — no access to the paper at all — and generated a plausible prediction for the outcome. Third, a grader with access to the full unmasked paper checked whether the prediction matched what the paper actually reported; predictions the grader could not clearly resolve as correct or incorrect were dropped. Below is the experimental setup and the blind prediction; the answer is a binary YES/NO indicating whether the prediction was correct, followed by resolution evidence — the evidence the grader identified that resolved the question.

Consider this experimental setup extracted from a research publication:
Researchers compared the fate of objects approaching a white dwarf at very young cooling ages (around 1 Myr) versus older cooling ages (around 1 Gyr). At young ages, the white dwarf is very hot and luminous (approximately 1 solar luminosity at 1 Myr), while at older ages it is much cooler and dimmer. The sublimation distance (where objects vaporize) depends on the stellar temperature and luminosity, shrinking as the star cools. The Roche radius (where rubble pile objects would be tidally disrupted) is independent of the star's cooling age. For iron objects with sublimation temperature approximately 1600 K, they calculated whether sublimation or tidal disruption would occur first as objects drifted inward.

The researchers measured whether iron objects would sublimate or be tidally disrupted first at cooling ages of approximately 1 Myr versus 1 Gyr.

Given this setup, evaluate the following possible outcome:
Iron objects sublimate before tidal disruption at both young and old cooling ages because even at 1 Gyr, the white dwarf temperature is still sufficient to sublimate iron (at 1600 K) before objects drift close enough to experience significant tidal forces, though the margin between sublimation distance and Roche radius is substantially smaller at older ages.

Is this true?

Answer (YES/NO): NO